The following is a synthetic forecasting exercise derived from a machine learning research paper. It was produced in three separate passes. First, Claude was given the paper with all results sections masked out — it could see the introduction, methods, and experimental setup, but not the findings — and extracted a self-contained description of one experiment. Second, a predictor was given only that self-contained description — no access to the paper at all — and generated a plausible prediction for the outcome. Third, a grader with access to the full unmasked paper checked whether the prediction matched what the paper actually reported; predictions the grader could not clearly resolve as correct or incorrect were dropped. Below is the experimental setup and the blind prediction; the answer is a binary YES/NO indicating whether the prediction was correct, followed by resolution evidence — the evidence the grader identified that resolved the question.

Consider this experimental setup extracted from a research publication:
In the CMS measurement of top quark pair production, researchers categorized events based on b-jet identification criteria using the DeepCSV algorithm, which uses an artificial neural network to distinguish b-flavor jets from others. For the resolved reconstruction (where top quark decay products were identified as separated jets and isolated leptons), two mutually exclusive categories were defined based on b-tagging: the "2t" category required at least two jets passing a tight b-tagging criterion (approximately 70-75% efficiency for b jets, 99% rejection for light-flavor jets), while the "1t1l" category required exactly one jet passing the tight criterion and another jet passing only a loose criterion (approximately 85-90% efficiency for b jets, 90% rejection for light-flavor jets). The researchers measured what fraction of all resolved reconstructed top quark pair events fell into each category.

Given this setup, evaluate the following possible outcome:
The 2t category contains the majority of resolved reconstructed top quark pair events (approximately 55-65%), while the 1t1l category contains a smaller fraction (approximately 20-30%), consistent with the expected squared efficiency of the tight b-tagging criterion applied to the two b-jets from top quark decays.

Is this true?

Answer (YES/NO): NO